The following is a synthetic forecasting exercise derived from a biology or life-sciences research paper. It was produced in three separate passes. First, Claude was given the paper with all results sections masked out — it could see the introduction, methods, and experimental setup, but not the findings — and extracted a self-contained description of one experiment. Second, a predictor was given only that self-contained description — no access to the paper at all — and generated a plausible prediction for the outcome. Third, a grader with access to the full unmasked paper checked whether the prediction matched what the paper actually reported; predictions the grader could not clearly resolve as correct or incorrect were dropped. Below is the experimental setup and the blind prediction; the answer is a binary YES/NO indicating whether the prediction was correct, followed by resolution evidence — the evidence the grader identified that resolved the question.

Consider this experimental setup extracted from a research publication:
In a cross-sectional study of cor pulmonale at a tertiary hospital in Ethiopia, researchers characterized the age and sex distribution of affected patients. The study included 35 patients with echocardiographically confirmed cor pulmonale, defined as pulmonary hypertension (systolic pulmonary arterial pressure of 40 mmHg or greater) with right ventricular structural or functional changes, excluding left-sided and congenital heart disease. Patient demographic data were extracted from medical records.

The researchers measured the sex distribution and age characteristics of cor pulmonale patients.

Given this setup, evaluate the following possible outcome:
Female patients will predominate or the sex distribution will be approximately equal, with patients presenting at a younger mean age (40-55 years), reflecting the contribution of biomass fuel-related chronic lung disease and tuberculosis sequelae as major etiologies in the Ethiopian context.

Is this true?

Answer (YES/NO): NO